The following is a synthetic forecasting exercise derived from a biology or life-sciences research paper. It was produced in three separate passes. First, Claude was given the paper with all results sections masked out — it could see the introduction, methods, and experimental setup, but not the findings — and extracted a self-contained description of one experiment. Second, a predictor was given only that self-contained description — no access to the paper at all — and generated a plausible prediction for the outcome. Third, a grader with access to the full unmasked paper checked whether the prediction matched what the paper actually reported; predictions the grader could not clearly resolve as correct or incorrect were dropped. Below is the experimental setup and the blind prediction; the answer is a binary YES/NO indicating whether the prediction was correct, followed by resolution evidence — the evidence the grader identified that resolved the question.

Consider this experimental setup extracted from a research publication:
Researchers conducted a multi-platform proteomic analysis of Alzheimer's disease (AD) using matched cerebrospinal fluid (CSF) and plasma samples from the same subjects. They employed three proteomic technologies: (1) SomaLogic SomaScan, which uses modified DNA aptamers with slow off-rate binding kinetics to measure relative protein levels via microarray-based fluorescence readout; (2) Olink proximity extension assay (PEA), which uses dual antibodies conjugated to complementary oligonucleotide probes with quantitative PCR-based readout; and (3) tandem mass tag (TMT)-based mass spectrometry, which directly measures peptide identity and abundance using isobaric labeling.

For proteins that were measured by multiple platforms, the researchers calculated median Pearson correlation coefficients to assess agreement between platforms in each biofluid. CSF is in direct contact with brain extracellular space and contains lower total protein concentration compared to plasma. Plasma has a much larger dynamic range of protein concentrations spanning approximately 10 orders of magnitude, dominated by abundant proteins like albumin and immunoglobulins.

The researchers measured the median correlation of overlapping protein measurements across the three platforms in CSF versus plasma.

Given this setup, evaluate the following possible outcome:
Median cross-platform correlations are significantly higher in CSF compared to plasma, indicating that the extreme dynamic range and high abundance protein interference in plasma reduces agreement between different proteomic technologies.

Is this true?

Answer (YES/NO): NO